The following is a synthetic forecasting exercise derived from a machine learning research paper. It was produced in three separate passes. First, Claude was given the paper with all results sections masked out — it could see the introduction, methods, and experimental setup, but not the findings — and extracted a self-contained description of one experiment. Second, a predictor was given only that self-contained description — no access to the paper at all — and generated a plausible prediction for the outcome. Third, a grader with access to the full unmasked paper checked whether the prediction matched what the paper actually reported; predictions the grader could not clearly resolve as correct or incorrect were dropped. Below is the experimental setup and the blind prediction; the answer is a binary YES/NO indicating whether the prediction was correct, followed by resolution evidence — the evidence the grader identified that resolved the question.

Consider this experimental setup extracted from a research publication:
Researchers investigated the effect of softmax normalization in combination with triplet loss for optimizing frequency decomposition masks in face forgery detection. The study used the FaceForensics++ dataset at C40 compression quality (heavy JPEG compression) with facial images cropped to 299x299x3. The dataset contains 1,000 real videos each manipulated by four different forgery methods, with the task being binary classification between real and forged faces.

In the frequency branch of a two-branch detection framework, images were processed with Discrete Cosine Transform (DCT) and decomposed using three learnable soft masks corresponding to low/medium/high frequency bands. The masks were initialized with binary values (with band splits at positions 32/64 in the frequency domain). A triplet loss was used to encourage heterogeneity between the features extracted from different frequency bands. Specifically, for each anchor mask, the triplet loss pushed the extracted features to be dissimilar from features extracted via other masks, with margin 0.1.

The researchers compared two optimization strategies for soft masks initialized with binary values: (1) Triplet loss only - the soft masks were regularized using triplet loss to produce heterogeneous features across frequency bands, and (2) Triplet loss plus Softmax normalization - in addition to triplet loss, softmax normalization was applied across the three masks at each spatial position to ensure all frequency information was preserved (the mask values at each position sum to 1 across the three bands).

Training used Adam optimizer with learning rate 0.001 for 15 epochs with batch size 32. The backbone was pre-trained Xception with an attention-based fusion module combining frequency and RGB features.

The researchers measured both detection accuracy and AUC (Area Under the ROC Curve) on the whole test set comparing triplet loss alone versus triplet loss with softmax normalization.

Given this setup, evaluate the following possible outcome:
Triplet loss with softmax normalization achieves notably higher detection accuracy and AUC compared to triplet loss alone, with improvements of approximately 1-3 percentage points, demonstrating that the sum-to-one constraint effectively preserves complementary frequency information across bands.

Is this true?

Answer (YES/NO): NO